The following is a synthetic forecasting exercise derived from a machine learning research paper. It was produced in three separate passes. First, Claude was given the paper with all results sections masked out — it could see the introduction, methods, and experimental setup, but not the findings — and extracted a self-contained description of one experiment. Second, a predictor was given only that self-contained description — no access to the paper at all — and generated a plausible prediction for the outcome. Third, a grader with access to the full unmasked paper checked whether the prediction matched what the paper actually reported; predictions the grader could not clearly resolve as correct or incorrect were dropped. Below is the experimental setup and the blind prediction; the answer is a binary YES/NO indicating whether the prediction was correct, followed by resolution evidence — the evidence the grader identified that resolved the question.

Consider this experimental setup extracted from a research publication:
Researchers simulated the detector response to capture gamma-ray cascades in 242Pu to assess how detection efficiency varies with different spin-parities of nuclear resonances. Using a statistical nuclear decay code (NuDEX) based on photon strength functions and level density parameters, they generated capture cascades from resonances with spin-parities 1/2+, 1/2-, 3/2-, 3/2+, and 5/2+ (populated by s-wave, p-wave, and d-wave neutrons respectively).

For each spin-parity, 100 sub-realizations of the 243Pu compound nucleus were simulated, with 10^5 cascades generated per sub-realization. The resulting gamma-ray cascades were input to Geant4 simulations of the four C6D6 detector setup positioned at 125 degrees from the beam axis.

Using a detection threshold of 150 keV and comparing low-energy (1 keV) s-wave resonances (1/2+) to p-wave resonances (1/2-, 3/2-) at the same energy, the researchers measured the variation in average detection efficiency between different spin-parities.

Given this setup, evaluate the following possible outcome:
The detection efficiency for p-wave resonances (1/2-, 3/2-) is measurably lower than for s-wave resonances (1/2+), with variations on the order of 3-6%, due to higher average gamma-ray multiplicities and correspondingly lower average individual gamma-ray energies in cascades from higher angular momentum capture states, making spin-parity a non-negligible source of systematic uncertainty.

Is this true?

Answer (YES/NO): NO